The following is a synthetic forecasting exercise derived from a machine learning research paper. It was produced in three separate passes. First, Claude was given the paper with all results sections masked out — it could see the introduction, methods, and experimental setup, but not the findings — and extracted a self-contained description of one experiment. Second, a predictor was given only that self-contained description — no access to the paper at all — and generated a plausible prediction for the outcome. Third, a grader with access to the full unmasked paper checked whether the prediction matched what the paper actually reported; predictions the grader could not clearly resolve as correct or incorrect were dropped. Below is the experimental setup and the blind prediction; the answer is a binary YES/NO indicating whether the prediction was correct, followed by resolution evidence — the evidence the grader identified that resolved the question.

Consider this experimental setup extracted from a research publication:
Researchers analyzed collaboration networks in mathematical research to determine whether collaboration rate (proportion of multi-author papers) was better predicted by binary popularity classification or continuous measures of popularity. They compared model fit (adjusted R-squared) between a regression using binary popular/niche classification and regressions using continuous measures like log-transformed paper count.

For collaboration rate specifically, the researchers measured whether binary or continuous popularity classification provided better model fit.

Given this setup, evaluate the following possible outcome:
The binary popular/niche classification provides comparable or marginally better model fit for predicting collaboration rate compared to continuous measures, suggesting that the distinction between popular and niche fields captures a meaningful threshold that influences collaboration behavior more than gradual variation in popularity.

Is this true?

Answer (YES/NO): NO